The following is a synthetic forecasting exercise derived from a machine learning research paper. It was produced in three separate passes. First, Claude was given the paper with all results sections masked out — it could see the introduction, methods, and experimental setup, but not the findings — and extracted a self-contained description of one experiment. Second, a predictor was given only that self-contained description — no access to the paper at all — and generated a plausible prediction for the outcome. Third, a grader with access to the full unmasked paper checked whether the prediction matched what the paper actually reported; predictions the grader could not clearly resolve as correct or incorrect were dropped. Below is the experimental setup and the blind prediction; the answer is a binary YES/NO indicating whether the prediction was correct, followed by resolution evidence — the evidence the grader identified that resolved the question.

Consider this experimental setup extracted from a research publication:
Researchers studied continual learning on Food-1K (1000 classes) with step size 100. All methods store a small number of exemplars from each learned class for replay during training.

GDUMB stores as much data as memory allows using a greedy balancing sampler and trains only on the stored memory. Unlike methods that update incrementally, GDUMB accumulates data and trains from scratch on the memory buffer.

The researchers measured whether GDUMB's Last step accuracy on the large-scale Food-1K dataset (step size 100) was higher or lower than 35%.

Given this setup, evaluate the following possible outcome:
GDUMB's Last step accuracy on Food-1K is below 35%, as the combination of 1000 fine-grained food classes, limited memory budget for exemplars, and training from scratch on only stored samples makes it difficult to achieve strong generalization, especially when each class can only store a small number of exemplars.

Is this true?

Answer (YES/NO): YES